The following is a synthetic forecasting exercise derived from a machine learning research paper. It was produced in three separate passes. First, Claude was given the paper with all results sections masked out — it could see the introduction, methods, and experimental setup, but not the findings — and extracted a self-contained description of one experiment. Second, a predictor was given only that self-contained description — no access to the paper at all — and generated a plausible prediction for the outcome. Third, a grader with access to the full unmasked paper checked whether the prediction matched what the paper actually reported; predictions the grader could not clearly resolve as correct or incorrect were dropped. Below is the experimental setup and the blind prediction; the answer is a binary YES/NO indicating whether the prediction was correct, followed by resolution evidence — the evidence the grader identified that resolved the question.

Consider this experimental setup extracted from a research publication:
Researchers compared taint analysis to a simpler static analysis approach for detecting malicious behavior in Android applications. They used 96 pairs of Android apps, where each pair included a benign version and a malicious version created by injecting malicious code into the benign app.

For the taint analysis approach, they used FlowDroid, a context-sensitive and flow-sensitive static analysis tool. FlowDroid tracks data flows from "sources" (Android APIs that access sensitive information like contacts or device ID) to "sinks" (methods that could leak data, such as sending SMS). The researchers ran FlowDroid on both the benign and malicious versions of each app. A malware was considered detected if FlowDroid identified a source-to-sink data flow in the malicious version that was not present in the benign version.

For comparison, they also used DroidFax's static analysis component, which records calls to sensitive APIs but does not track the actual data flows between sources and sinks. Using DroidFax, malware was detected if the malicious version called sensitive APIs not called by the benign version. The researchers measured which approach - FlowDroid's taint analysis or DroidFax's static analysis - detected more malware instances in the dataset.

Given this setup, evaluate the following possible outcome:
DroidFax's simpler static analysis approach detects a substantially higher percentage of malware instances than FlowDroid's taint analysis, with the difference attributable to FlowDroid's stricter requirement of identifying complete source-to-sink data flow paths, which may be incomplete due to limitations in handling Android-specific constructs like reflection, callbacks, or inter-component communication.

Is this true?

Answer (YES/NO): NO